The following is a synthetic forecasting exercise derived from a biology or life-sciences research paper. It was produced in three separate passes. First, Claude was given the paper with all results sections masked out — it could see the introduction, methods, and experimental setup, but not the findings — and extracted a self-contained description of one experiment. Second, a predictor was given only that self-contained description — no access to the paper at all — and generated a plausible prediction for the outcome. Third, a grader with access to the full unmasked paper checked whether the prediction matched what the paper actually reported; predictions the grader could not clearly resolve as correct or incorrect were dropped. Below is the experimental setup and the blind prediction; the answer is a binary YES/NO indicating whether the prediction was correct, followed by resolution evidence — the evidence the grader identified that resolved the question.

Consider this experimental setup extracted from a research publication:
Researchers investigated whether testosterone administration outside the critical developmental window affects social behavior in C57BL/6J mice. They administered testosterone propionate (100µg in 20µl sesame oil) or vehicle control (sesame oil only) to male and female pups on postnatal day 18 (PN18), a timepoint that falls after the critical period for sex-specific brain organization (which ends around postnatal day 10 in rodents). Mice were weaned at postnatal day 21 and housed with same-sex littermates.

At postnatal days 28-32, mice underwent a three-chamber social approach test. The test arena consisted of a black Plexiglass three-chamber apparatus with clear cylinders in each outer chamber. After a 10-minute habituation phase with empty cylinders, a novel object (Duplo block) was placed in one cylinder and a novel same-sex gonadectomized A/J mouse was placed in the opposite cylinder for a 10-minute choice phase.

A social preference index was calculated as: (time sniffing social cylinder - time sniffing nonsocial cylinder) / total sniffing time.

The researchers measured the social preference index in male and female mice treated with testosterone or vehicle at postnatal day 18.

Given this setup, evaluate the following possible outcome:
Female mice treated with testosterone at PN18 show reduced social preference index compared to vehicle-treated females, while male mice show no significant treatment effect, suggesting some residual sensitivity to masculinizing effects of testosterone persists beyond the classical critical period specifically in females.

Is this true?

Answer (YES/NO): NO